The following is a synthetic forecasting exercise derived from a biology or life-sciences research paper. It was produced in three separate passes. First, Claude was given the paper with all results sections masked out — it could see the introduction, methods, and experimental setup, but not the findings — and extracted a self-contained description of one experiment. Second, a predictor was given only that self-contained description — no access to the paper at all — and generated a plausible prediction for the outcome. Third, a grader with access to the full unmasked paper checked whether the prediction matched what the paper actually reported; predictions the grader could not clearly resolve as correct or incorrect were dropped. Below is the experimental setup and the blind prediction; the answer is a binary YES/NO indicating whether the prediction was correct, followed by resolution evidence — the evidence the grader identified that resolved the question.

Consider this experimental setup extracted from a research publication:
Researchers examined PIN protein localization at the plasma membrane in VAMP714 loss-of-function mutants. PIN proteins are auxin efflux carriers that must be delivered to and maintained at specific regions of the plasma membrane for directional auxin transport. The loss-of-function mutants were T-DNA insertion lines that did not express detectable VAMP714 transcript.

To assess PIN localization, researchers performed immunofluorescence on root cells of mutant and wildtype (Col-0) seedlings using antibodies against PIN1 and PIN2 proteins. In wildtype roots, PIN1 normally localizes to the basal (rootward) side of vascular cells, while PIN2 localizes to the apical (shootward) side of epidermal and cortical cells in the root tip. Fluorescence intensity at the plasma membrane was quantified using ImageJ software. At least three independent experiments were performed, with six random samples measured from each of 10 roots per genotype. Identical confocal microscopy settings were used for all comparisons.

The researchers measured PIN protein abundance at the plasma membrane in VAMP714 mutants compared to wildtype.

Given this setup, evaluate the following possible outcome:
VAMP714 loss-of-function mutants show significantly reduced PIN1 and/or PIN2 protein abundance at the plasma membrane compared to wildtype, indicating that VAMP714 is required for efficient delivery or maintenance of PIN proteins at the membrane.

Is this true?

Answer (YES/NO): YES